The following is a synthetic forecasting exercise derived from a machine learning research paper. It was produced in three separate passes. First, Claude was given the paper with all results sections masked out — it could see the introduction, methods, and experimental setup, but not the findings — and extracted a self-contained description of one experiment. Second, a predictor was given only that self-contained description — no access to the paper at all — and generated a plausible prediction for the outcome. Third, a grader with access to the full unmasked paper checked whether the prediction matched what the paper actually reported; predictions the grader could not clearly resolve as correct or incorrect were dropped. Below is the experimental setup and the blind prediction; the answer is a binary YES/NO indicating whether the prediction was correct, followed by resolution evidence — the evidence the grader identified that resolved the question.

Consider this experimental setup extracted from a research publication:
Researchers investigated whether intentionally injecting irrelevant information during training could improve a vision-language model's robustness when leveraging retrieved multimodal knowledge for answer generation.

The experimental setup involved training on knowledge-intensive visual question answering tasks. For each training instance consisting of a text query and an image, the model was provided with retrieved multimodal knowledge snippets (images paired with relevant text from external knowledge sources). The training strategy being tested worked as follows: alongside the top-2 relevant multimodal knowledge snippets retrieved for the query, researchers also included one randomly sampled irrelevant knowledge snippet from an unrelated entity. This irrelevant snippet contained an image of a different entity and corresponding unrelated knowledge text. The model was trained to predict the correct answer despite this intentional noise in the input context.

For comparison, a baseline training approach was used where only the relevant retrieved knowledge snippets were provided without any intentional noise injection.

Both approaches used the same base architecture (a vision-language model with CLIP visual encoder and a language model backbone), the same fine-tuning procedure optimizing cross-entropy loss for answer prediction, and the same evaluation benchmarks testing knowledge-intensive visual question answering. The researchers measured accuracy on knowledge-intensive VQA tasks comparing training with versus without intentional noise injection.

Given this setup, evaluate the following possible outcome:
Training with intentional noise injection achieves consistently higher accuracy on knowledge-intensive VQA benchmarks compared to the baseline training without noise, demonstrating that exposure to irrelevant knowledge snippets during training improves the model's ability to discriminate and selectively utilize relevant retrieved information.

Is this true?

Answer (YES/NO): YES